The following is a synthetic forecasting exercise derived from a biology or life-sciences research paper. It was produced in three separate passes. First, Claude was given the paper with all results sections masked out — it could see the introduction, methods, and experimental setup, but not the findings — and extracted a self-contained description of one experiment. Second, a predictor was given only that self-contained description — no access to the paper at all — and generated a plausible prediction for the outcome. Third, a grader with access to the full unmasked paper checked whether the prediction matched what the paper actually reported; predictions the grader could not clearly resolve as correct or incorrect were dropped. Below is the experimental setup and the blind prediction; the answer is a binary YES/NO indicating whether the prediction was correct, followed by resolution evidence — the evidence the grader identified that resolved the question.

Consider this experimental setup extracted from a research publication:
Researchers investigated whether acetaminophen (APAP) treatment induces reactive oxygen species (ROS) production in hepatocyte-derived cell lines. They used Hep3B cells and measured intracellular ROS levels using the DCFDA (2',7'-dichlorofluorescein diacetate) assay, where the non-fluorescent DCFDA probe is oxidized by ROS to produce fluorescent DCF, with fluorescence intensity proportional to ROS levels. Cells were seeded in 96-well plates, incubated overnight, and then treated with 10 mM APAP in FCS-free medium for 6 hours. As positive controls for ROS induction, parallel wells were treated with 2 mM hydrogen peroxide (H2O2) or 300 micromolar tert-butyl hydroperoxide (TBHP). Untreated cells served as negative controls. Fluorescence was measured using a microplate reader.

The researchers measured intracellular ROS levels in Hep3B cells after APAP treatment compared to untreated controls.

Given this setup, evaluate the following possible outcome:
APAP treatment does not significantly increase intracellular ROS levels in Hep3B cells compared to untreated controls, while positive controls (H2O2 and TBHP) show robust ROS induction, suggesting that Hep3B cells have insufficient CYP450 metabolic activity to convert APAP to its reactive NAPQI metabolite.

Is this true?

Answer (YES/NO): NO